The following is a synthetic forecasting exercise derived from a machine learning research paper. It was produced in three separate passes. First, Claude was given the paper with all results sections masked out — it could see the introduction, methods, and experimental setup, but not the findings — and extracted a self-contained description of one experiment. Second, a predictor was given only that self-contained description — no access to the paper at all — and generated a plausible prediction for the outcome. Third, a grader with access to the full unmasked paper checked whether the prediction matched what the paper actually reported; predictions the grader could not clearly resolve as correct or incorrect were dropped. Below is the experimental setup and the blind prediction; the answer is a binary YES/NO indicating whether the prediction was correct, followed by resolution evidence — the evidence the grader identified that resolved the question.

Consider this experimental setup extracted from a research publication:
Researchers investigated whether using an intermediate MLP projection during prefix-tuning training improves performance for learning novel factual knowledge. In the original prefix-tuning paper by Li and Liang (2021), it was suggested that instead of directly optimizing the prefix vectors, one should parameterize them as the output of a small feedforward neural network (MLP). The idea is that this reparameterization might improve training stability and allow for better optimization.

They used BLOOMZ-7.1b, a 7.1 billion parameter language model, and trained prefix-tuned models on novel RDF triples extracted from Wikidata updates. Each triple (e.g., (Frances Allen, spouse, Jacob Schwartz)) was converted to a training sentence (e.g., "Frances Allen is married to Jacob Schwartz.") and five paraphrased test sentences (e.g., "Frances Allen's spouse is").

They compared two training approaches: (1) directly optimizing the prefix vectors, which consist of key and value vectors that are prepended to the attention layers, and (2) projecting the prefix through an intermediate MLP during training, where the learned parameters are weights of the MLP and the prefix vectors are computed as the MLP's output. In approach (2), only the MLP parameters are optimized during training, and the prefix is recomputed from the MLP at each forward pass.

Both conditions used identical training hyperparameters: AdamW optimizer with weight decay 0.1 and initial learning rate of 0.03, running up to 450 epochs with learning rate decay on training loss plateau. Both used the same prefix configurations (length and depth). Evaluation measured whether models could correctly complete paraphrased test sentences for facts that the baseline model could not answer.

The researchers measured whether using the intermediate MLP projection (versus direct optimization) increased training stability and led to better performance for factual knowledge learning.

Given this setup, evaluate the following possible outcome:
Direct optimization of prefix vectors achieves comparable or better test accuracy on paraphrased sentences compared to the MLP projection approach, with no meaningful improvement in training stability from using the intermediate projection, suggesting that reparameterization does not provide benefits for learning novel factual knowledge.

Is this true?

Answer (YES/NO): YES